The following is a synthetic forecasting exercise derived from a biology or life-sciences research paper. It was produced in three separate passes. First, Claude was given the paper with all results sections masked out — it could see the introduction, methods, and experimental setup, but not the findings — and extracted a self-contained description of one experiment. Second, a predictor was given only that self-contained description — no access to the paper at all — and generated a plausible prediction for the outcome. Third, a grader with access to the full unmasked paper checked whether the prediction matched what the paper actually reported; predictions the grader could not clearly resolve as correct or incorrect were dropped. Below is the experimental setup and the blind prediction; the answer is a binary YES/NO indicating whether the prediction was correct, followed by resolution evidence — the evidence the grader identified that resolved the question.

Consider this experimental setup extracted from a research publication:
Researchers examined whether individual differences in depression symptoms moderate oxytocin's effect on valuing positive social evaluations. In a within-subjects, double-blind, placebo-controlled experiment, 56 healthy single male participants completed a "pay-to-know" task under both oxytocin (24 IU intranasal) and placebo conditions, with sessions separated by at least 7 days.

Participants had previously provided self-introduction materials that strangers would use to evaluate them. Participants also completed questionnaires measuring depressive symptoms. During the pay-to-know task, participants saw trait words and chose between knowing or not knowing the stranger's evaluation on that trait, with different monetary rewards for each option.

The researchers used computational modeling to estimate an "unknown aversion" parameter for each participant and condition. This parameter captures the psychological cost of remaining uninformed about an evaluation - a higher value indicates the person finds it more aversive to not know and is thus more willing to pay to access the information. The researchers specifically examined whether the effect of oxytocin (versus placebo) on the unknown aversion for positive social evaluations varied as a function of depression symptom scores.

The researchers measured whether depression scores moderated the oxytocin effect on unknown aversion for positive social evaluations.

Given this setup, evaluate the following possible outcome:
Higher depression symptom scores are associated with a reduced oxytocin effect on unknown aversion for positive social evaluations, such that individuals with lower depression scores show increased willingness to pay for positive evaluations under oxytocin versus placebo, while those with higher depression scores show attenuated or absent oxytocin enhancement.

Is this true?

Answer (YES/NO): NO